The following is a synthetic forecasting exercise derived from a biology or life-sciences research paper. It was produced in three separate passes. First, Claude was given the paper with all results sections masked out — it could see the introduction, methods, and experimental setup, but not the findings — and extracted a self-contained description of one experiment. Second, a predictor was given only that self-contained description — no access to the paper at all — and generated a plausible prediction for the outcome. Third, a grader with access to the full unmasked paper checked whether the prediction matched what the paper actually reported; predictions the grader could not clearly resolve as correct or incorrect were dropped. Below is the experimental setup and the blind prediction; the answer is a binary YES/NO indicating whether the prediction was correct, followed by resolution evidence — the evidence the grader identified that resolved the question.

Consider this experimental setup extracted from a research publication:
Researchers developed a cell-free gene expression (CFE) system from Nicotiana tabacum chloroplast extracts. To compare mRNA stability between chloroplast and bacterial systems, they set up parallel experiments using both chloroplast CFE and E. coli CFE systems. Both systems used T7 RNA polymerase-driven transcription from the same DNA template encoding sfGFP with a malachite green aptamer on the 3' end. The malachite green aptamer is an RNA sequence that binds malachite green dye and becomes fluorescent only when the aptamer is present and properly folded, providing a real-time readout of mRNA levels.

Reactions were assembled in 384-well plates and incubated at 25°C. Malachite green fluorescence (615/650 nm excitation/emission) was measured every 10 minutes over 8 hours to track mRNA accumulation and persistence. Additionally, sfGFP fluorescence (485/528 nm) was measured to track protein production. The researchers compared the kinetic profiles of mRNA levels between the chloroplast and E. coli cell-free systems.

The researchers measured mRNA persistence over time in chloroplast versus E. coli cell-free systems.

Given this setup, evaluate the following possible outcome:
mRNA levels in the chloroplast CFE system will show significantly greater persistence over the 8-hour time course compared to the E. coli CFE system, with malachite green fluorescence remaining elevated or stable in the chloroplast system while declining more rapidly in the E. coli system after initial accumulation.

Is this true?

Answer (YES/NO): YES